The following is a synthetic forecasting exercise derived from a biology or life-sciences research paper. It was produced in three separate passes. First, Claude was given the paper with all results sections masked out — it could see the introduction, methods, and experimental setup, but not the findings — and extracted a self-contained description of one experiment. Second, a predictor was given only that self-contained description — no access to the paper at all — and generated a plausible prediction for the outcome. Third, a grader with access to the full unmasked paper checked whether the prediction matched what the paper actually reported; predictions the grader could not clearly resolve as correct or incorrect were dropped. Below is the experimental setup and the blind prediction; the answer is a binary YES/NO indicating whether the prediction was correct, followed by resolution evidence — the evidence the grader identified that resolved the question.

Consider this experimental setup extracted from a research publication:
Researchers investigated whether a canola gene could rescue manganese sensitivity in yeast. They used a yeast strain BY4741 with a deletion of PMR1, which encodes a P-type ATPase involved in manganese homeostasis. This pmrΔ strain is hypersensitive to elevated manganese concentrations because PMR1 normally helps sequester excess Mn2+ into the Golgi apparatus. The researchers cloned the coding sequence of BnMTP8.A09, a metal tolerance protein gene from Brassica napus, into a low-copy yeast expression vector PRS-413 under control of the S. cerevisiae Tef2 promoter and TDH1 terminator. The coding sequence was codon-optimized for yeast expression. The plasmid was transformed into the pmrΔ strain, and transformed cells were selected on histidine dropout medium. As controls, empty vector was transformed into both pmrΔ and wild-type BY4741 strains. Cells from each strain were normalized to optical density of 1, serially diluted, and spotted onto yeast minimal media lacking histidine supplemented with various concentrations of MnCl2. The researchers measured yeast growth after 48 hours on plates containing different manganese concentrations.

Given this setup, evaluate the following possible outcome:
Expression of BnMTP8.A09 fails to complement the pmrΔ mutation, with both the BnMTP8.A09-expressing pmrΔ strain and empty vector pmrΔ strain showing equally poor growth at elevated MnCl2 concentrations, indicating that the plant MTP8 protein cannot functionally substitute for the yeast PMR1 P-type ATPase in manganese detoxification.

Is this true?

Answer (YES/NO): NO